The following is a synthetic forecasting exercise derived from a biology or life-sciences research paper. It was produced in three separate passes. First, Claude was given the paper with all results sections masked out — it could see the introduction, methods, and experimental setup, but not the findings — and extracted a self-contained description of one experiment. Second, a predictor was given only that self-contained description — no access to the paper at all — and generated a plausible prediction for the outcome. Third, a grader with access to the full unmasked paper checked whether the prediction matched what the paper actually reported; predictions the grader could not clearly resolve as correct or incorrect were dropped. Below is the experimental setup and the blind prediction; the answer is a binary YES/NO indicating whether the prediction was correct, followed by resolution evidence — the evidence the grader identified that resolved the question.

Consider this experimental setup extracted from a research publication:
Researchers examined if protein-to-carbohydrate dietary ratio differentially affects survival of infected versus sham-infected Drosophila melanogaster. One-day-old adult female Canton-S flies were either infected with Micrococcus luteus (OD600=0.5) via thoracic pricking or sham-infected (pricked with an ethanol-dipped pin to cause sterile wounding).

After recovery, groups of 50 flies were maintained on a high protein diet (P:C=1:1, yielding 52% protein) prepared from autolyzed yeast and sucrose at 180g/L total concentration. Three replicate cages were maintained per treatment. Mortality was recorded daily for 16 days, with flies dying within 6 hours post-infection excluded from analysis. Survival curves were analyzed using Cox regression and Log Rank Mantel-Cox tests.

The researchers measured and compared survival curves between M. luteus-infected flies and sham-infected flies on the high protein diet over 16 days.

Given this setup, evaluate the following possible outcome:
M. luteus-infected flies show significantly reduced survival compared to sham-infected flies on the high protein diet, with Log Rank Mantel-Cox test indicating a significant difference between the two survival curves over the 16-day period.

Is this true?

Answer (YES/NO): NO